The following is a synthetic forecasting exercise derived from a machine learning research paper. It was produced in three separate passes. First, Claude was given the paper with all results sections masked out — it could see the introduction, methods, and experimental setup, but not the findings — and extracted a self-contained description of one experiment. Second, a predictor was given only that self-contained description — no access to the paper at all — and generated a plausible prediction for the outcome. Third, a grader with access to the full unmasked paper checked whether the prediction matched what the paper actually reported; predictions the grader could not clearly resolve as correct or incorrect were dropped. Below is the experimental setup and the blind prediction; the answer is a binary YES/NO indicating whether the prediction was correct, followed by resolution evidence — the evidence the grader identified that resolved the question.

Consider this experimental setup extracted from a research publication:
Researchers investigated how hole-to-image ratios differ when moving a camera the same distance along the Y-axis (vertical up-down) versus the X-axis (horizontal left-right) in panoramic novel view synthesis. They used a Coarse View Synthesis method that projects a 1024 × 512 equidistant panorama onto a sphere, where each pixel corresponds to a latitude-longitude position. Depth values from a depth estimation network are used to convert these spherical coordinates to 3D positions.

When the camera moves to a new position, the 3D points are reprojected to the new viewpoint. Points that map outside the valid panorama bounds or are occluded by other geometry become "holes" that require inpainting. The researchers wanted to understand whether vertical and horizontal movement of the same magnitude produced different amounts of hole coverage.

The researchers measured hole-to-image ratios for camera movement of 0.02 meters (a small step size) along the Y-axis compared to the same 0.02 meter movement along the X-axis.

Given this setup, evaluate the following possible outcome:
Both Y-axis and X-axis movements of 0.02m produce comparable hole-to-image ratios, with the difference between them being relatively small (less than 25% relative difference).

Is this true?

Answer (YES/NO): NO